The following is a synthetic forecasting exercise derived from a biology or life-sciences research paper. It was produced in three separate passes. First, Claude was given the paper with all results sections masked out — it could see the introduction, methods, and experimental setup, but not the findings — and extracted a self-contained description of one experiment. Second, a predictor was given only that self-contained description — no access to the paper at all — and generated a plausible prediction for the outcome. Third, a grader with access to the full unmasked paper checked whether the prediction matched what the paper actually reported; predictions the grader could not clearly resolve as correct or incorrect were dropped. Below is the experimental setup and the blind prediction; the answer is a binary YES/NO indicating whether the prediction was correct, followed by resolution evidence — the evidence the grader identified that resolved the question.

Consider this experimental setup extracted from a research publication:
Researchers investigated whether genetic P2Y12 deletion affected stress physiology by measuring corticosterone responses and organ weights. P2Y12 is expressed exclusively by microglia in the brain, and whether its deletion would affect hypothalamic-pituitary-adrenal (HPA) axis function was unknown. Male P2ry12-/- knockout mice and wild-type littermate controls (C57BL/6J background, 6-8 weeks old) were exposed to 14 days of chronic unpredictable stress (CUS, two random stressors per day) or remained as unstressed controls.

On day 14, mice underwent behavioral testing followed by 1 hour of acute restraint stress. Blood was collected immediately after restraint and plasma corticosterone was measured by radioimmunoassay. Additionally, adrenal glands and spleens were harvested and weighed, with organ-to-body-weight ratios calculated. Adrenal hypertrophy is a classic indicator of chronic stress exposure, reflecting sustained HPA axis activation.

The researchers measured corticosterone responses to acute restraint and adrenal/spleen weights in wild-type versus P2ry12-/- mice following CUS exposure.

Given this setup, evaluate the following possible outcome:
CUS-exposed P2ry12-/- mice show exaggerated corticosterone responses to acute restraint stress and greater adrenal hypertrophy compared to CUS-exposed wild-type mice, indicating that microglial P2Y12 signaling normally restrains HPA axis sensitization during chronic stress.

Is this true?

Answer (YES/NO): NO